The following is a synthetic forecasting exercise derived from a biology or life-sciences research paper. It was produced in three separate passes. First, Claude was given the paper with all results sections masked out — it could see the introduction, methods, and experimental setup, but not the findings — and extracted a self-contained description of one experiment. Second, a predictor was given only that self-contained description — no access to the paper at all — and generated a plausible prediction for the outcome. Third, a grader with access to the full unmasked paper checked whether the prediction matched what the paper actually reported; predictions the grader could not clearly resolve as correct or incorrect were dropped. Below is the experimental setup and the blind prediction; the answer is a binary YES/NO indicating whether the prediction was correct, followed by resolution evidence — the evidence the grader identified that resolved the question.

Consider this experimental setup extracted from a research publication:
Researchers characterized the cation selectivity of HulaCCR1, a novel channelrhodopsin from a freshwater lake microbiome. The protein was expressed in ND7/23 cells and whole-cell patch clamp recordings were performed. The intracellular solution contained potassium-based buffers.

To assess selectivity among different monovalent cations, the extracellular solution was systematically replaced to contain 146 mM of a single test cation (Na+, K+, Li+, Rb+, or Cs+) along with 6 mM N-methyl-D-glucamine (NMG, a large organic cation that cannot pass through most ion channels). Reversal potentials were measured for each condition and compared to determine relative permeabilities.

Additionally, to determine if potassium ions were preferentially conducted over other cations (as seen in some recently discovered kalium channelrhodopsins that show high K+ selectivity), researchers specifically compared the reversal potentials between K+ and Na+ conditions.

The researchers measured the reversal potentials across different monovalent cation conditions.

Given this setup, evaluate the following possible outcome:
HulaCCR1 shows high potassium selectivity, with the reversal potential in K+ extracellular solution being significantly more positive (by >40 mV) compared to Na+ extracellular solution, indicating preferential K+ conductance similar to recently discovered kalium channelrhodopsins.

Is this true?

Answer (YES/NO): NO